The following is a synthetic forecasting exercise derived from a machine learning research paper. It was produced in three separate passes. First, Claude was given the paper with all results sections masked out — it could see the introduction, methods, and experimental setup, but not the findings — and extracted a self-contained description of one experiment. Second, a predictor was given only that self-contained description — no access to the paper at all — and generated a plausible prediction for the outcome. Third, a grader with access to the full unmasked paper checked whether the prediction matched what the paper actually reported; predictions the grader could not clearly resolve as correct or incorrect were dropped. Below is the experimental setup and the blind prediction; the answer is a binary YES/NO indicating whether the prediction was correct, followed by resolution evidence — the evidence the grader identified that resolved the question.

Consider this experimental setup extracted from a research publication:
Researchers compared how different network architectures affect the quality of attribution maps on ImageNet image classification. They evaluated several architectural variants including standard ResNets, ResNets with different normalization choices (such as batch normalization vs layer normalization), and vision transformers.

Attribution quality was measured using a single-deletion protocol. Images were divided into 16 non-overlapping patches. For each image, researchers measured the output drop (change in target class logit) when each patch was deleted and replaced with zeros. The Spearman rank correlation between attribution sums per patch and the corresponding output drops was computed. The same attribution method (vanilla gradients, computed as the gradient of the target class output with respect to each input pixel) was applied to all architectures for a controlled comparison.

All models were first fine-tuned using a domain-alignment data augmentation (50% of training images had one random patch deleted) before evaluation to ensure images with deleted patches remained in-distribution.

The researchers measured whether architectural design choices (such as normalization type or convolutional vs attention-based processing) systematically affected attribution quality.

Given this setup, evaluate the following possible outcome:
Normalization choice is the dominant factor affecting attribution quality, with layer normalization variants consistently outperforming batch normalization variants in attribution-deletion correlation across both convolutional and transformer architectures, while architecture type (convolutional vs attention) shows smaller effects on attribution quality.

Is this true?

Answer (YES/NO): NO